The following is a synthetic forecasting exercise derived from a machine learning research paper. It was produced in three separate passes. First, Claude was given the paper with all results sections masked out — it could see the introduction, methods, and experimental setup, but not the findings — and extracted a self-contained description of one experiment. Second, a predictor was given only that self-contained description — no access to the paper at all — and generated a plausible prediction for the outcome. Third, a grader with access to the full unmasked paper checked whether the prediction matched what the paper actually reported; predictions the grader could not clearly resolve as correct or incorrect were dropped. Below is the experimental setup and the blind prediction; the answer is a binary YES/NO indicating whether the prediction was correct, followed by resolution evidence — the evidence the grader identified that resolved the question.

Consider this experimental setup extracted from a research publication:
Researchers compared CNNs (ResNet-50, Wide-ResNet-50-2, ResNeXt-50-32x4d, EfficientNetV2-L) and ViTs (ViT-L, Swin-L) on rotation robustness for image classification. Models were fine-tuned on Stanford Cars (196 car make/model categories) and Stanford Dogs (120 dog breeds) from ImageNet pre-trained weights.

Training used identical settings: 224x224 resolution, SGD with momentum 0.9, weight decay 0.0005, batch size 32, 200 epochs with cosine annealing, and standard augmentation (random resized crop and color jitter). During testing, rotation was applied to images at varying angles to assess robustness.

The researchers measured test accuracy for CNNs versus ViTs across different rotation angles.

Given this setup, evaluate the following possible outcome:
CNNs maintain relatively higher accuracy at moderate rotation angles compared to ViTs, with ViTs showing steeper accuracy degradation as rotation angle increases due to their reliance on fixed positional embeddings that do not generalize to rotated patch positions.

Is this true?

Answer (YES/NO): NO